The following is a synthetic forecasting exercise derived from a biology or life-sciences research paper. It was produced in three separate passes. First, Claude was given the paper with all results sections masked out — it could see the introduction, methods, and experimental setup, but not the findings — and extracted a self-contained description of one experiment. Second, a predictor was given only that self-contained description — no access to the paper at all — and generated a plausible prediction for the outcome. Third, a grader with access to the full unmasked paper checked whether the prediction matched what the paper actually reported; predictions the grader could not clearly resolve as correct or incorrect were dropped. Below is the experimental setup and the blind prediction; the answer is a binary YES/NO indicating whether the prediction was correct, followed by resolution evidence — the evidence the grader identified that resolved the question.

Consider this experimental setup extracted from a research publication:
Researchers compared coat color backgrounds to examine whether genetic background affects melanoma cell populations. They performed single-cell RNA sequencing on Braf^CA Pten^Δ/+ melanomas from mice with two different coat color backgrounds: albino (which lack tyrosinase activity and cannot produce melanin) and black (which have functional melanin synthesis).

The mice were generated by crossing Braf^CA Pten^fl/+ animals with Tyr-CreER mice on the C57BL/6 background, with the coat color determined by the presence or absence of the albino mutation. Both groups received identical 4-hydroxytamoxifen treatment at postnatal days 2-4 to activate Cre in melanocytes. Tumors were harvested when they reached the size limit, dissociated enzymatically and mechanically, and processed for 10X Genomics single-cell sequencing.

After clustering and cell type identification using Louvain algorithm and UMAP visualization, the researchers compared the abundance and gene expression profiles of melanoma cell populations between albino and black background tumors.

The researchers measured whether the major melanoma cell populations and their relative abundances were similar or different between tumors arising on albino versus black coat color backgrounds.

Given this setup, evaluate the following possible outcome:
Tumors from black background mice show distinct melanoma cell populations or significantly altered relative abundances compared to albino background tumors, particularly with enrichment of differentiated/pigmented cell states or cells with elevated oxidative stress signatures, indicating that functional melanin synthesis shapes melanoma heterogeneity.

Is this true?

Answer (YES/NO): NO